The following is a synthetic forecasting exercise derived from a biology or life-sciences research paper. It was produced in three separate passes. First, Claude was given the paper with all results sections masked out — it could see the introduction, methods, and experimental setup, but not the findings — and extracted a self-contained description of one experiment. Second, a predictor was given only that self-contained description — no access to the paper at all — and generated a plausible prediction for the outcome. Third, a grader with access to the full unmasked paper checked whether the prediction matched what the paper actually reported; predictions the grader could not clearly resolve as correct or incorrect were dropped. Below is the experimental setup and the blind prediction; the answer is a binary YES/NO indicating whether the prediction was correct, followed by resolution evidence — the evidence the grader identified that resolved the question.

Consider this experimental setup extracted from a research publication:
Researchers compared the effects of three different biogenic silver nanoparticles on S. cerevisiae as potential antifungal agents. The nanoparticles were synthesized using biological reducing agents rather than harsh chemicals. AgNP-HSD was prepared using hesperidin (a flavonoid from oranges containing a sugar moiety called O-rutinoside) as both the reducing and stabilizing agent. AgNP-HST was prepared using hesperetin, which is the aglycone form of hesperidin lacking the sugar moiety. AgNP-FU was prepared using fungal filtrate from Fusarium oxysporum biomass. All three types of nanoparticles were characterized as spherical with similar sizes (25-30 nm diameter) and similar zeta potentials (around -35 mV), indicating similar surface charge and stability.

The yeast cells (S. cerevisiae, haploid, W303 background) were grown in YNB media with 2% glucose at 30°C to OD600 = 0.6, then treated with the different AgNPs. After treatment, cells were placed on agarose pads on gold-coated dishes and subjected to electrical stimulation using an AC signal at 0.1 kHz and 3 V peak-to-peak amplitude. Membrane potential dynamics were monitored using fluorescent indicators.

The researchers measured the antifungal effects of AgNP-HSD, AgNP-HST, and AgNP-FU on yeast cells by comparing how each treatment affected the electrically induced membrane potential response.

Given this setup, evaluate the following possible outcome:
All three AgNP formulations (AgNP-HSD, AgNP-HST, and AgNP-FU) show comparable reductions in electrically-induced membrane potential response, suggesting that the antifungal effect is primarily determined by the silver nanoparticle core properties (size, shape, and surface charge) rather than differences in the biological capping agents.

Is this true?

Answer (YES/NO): NO